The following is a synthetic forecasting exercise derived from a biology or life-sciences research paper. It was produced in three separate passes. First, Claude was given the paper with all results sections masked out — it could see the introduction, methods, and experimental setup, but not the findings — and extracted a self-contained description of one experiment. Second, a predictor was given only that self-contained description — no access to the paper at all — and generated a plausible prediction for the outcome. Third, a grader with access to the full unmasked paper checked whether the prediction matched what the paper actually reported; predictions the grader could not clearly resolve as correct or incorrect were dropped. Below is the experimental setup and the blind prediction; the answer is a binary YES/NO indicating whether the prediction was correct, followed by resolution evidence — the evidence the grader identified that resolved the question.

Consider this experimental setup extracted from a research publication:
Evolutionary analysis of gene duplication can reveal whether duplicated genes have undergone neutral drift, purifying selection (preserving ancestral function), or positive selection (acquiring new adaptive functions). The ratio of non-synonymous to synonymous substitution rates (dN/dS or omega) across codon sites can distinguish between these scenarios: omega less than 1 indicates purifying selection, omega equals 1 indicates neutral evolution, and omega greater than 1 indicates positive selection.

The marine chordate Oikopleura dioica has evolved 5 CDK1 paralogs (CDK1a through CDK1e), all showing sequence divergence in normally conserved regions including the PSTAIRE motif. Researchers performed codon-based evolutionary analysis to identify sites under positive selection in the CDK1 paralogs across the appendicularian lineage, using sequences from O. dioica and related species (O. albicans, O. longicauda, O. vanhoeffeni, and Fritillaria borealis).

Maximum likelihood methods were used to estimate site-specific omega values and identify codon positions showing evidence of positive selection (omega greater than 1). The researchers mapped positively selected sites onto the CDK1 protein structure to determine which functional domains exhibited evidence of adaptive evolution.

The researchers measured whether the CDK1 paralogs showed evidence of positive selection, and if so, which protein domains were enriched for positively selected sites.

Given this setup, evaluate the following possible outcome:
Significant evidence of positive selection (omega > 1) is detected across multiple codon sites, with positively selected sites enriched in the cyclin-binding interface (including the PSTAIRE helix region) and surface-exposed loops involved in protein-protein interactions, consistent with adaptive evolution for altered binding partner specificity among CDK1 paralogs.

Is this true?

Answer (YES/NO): NO